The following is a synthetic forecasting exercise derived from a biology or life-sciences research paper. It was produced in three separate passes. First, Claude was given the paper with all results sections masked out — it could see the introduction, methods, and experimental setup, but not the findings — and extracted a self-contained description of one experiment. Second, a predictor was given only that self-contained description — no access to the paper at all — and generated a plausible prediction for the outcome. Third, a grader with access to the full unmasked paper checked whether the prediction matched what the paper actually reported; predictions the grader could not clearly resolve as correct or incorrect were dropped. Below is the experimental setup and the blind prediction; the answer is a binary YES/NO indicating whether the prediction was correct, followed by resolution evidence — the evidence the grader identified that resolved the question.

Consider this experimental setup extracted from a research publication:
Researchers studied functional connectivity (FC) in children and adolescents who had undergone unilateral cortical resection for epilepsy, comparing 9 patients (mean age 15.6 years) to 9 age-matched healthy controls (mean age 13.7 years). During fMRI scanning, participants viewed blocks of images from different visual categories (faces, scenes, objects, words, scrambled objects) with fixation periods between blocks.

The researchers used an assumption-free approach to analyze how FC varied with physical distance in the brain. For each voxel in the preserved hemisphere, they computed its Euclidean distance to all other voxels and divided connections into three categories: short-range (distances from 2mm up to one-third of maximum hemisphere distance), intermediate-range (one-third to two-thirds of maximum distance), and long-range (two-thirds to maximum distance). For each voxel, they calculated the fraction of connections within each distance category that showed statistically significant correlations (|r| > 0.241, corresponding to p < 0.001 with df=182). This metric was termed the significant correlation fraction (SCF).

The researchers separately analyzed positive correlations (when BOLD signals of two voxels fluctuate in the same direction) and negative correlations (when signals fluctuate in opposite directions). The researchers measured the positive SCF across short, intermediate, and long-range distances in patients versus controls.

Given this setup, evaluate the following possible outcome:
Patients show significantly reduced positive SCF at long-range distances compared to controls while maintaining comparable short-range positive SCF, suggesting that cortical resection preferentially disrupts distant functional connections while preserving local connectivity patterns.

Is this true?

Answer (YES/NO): NO